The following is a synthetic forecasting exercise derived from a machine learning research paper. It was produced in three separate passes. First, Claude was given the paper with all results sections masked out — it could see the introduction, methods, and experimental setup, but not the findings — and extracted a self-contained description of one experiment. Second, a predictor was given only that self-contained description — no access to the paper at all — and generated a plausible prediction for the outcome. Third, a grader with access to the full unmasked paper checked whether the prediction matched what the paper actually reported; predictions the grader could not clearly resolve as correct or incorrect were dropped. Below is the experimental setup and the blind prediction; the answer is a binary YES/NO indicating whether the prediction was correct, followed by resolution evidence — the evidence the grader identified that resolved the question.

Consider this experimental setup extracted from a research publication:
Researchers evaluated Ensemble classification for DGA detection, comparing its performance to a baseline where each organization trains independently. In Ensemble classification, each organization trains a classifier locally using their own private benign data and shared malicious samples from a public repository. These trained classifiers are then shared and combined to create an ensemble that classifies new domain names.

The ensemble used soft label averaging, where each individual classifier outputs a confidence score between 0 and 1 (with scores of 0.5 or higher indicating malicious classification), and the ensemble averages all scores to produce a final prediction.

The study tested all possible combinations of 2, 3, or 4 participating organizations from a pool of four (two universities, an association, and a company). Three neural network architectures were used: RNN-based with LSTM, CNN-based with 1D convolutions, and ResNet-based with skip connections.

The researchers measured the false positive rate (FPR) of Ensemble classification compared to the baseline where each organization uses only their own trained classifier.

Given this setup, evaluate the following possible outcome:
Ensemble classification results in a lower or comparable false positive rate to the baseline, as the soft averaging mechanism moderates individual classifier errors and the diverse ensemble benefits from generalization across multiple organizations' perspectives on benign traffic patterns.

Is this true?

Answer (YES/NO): NO